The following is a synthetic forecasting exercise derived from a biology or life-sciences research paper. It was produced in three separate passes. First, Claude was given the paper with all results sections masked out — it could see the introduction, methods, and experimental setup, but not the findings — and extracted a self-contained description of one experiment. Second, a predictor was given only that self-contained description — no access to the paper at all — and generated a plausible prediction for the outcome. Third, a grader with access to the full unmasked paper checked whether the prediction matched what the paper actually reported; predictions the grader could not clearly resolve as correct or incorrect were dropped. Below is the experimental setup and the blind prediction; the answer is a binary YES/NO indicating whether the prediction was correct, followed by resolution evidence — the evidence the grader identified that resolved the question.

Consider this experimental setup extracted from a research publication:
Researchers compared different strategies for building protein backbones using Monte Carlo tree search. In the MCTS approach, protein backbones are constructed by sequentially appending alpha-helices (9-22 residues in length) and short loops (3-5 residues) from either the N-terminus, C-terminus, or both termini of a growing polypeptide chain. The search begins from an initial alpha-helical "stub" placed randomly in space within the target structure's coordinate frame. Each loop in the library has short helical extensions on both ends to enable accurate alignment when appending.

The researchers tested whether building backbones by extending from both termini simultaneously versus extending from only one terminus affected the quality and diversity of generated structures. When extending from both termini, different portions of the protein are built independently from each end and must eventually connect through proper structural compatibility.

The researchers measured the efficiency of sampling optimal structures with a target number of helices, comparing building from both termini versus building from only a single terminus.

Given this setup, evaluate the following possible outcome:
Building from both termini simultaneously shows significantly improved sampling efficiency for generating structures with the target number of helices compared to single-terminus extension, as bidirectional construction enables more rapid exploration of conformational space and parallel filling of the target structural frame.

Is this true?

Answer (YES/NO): YES